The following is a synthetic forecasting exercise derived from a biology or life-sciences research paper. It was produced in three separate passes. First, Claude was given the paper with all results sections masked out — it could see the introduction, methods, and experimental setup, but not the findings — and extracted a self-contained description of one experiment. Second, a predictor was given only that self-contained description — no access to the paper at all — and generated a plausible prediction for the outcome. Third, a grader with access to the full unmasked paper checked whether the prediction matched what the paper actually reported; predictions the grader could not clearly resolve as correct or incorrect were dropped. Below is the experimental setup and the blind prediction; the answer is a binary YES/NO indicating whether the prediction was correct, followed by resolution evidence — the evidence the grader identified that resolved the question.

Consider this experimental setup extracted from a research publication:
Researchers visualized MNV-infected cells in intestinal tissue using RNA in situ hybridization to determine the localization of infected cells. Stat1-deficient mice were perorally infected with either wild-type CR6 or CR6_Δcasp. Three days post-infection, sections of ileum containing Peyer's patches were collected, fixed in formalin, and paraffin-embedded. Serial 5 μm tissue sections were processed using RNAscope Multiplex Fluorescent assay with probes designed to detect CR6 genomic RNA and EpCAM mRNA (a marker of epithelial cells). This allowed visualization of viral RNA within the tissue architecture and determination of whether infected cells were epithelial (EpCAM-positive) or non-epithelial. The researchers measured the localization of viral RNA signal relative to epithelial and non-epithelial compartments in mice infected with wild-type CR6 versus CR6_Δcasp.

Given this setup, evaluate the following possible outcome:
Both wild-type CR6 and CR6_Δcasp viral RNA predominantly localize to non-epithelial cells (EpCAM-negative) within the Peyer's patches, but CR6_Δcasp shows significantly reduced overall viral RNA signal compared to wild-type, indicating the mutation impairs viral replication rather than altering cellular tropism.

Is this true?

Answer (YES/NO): NO